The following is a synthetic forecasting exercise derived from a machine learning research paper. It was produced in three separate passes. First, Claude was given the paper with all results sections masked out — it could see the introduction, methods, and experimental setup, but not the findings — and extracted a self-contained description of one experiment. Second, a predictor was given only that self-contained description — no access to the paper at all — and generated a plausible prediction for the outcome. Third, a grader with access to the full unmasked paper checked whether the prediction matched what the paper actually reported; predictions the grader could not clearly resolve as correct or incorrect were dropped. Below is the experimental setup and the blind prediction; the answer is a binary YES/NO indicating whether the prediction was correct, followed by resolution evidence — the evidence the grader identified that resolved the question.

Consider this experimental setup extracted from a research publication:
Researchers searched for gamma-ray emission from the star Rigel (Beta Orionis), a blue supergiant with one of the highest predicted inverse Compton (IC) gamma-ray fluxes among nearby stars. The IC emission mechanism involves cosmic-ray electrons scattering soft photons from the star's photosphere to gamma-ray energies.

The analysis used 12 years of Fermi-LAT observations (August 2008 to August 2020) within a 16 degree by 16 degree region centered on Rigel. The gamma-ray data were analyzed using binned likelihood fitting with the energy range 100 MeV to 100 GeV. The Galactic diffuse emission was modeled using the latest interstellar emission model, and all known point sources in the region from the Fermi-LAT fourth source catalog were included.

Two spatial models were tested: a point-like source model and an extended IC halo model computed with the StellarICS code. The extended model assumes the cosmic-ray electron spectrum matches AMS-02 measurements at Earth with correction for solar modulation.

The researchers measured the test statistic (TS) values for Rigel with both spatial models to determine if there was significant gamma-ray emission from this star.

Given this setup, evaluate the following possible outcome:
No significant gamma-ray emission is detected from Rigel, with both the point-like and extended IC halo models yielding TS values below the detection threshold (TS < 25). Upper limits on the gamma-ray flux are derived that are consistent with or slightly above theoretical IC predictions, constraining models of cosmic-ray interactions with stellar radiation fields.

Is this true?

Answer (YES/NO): YES